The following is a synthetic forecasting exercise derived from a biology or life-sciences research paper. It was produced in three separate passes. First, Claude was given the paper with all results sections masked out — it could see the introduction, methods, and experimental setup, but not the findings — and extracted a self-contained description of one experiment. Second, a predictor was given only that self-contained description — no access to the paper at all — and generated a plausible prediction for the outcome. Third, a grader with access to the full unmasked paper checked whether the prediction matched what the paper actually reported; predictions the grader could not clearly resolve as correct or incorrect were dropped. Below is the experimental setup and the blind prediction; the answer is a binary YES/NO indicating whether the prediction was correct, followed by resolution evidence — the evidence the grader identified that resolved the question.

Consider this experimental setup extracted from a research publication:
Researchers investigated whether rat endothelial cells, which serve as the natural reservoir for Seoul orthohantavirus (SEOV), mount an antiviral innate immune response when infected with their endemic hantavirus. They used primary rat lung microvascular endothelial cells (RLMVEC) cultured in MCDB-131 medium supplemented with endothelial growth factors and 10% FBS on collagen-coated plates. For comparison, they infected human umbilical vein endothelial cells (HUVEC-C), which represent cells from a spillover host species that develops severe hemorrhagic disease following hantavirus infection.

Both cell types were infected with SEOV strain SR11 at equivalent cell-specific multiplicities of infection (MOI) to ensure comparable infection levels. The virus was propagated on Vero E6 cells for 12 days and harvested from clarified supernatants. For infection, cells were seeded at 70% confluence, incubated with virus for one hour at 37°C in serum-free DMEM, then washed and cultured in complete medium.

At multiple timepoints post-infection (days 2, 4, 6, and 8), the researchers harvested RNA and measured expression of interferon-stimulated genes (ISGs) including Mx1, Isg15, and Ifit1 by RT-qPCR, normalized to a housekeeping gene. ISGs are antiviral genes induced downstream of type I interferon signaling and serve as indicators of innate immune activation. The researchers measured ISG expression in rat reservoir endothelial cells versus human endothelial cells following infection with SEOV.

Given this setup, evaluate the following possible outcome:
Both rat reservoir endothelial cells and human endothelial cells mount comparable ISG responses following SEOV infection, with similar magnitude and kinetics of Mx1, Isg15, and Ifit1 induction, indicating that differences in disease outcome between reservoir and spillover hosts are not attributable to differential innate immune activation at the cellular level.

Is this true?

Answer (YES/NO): NO